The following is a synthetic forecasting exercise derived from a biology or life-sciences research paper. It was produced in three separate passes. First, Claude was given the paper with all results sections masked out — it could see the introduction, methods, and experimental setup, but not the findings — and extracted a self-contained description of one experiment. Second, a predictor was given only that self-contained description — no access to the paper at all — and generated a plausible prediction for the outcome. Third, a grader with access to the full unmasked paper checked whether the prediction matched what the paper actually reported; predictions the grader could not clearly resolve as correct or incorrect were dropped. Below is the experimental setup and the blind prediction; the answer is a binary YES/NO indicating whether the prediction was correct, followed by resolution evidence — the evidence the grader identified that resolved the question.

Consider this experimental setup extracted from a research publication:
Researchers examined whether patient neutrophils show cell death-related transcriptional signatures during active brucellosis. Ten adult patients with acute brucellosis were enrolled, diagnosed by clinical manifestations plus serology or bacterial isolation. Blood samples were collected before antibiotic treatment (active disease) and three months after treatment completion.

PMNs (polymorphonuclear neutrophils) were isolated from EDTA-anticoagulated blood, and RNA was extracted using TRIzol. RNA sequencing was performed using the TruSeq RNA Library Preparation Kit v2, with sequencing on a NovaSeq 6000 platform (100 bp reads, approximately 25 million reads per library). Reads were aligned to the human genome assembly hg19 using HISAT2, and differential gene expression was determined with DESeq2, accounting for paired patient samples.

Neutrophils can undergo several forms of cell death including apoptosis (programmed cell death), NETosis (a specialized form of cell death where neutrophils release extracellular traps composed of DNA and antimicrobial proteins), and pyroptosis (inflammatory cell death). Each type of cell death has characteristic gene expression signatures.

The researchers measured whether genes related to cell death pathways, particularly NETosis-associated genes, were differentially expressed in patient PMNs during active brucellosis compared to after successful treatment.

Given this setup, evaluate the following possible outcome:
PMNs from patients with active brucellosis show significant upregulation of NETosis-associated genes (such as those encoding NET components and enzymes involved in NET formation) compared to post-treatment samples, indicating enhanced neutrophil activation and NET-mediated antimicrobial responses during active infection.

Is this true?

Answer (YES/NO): NO